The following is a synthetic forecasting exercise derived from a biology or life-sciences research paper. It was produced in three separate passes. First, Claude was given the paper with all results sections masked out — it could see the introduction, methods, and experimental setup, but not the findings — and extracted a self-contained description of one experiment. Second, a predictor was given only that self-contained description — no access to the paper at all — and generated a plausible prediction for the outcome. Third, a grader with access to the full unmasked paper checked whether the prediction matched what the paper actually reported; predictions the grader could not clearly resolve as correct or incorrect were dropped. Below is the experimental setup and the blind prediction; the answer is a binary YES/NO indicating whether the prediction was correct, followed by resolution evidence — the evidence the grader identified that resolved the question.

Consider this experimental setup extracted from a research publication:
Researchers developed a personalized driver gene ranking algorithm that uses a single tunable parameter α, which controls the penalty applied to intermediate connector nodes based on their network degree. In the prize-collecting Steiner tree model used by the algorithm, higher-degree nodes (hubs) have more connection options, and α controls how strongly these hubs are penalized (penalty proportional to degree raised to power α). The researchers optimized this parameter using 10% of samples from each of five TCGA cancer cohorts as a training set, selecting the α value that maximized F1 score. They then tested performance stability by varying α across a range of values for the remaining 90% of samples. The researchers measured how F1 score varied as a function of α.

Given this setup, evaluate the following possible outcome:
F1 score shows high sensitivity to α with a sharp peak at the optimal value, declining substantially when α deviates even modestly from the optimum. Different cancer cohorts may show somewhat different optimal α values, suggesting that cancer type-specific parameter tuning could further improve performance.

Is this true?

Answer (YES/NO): NO